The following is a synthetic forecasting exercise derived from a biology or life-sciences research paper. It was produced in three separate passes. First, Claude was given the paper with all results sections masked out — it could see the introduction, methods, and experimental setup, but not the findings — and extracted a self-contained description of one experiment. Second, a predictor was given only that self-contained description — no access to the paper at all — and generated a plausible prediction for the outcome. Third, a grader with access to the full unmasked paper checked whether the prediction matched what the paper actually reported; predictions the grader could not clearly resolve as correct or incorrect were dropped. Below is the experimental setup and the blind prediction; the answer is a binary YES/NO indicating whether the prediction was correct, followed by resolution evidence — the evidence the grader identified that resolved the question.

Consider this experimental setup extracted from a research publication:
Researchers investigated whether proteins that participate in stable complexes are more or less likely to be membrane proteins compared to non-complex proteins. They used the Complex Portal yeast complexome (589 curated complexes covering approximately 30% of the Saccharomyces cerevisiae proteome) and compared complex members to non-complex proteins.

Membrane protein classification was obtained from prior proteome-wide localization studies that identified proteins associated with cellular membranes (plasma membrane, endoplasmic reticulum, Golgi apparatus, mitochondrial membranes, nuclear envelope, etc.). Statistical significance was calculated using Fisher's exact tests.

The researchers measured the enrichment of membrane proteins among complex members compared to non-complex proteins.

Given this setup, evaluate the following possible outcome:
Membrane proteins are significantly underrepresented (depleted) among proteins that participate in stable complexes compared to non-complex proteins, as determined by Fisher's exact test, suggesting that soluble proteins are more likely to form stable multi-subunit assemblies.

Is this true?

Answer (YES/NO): YES